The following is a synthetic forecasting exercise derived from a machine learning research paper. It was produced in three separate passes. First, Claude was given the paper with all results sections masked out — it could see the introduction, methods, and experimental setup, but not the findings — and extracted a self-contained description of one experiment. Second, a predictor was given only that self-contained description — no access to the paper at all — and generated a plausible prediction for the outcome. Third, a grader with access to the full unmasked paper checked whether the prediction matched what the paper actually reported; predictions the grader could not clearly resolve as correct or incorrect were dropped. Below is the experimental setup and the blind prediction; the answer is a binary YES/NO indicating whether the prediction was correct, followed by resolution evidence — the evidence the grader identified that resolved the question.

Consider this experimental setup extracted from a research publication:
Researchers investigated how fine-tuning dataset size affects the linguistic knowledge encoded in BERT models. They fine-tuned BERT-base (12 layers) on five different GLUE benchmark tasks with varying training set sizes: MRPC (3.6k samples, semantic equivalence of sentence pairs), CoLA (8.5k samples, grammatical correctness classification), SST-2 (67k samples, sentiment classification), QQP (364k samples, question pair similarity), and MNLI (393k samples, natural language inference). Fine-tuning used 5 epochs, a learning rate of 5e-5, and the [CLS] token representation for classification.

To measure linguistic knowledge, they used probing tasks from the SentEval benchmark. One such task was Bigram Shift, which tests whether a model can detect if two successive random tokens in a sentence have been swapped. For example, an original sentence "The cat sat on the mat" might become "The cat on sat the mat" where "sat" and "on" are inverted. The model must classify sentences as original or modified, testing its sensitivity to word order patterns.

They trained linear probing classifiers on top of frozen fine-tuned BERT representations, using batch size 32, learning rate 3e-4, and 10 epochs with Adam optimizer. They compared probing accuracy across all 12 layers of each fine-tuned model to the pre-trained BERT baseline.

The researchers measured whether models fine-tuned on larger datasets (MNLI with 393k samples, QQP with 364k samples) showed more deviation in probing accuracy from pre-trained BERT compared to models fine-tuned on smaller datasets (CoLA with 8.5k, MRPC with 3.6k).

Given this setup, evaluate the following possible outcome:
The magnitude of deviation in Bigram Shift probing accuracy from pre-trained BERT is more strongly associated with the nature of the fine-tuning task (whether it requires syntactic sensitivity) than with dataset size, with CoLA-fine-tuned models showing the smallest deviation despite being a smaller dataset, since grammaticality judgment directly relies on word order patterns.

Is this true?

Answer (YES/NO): NO